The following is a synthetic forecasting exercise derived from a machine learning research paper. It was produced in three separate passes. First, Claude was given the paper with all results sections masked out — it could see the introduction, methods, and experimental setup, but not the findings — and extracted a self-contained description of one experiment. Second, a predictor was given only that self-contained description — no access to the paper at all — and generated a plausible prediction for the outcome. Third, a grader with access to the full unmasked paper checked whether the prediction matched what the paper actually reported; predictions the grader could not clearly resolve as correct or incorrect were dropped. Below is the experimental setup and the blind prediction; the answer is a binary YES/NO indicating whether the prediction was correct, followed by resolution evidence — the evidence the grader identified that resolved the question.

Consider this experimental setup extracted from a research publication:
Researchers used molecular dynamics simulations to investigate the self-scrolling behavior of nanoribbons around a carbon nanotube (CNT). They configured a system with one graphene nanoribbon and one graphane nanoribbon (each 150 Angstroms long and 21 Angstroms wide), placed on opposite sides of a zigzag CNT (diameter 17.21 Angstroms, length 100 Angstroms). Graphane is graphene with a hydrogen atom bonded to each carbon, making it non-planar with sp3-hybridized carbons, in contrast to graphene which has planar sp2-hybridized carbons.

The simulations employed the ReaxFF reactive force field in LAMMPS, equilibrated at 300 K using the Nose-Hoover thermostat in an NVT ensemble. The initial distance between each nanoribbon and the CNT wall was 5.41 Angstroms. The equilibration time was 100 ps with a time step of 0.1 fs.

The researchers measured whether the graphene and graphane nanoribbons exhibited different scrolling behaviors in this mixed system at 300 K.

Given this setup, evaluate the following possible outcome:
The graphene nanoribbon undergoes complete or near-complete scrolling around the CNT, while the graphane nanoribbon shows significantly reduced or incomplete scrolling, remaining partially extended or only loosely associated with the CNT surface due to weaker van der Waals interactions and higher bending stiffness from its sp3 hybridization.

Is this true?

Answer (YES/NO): NO